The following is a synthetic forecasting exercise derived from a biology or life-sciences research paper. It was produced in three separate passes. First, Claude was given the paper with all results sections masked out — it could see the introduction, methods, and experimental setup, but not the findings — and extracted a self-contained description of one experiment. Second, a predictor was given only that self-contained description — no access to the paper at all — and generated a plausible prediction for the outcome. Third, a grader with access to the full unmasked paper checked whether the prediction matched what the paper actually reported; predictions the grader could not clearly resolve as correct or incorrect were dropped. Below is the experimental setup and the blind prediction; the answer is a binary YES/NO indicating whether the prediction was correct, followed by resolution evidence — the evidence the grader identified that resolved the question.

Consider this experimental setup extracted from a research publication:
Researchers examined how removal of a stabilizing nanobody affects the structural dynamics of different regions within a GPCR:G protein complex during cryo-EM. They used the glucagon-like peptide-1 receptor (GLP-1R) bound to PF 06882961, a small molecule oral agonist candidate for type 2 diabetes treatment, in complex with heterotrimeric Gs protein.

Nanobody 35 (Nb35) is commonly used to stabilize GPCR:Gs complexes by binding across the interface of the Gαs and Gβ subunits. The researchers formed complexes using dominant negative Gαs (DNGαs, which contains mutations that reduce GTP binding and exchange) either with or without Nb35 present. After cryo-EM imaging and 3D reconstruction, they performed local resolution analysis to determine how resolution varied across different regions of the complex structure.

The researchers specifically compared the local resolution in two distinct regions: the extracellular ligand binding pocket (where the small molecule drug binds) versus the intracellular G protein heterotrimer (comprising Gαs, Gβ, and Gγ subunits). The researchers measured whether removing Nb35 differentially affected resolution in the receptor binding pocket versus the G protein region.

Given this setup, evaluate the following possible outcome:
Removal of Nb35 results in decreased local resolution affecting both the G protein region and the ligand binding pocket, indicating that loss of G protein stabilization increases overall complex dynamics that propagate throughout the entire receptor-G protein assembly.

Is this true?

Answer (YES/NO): NO